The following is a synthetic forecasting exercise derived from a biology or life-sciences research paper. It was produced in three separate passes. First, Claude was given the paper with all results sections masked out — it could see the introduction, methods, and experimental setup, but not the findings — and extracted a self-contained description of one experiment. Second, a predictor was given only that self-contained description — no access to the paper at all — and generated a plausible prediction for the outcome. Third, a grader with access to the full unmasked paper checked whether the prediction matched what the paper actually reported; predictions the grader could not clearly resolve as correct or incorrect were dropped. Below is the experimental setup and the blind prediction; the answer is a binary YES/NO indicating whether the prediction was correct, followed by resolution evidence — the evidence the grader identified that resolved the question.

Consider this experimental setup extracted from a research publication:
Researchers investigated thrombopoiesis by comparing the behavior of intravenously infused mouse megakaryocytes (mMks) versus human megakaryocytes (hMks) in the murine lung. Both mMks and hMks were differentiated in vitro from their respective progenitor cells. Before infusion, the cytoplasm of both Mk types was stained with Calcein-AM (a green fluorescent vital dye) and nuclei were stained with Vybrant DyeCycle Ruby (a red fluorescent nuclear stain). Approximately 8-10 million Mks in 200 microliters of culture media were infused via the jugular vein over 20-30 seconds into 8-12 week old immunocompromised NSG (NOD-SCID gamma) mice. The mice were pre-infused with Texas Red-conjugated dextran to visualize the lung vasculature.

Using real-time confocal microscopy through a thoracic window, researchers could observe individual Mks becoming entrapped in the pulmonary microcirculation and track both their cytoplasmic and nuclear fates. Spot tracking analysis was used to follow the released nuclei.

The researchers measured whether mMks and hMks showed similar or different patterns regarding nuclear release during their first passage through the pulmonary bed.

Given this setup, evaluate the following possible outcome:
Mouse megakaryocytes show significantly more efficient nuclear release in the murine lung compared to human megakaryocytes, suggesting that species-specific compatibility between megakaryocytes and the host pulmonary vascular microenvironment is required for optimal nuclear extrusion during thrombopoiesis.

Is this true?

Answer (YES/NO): NO